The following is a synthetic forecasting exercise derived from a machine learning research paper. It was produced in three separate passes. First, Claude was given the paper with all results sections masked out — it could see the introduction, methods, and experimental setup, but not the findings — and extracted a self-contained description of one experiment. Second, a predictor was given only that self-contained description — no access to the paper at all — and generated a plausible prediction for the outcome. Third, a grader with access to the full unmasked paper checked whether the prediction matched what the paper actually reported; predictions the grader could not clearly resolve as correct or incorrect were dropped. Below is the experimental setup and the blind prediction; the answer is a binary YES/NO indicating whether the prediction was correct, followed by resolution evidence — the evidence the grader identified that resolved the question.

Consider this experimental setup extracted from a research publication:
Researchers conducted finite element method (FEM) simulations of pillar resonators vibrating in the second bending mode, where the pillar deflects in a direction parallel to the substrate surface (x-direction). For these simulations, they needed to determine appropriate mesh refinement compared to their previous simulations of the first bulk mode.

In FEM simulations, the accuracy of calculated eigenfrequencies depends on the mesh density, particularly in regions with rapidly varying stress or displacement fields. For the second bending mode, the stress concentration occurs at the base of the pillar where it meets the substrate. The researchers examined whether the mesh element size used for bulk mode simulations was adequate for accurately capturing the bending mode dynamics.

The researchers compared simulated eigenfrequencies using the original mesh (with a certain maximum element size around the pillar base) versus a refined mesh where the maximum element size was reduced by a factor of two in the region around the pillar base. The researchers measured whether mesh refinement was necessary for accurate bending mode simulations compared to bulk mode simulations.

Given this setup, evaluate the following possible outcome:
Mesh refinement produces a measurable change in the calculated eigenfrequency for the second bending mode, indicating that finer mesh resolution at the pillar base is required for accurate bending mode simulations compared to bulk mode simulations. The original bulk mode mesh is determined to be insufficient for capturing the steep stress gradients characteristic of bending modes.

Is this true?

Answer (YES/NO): YES